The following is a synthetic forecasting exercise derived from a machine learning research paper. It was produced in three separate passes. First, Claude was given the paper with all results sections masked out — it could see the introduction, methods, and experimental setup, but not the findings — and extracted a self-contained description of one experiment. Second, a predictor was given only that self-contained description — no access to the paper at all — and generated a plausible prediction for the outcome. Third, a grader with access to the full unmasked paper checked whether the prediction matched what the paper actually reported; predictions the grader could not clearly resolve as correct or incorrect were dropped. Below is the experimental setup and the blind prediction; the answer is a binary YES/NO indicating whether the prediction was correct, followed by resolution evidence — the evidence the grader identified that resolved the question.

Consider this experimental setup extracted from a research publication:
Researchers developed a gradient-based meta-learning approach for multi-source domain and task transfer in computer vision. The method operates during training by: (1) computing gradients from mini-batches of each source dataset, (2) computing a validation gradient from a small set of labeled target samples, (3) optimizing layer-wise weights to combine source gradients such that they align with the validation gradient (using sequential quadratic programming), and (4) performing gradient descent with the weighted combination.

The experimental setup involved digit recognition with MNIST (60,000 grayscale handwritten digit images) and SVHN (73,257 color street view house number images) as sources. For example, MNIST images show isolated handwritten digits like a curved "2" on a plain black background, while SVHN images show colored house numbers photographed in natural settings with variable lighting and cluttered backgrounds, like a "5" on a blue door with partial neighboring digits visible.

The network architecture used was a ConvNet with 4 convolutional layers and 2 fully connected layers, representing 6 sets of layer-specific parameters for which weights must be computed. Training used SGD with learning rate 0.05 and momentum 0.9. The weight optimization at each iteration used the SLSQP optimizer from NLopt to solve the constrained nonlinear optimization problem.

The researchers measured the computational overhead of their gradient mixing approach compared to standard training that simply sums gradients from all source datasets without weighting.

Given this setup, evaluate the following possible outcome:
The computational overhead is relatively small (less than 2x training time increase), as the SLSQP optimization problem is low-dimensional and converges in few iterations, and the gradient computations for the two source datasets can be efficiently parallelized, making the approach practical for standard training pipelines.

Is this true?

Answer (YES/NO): YES